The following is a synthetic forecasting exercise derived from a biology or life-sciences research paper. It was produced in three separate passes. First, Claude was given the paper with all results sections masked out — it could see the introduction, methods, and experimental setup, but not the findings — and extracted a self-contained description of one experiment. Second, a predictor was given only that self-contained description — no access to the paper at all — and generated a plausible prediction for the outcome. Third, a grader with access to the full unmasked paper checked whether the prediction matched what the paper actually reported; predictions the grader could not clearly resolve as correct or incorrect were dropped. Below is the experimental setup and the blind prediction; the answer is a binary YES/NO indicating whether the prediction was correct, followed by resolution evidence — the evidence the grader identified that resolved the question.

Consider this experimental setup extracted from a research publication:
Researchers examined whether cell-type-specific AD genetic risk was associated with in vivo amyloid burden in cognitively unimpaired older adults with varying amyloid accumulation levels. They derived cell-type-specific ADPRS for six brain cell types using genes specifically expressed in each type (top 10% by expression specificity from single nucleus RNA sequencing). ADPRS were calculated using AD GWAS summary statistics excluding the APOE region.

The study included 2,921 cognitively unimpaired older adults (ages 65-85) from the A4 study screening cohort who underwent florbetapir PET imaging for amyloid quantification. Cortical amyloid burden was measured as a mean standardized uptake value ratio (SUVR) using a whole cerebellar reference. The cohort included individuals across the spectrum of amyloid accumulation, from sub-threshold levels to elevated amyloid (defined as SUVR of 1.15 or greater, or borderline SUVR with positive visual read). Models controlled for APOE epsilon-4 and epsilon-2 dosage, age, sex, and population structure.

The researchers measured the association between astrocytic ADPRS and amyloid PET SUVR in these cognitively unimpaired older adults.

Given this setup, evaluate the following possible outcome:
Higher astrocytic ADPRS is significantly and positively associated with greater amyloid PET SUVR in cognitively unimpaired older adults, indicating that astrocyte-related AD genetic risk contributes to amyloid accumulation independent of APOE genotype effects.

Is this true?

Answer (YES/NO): YES